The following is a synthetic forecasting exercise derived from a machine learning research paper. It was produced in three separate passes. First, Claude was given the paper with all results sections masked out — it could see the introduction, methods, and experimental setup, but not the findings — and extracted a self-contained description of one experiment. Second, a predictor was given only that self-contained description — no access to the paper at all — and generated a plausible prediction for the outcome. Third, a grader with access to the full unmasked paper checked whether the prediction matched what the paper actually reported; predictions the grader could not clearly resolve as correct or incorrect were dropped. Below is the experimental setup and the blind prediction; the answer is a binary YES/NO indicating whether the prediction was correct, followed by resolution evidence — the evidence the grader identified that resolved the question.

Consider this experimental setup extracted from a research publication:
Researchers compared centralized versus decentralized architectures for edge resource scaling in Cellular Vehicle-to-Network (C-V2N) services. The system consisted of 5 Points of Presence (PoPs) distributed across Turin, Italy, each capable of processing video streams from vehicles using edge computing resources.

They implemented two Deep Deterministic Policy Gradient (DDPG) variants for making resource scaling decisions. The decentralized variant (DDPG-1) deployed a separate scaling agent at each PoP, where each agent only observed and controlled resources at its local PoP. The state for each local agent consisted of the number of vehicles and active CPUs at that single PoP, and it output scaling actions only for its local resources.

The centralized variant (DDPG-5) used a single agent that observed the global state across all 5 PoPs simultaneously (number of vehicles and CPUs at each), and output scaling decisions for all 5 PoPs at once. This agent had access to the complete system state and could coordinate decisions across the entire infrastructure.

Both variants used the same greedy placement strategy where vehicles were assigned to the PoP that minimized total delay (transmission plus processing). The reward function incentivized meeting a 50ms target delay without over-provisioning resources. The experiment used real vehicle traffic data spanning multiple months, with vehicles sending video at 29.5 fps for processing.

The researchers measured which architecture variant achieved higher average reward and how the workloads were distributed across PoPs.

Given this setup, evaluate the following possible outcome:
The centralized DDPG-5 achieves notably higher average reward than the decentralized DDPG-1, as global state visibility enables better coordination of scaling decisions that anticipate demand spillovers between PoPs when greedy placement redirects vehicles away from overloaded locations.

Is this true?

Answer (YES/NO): NO